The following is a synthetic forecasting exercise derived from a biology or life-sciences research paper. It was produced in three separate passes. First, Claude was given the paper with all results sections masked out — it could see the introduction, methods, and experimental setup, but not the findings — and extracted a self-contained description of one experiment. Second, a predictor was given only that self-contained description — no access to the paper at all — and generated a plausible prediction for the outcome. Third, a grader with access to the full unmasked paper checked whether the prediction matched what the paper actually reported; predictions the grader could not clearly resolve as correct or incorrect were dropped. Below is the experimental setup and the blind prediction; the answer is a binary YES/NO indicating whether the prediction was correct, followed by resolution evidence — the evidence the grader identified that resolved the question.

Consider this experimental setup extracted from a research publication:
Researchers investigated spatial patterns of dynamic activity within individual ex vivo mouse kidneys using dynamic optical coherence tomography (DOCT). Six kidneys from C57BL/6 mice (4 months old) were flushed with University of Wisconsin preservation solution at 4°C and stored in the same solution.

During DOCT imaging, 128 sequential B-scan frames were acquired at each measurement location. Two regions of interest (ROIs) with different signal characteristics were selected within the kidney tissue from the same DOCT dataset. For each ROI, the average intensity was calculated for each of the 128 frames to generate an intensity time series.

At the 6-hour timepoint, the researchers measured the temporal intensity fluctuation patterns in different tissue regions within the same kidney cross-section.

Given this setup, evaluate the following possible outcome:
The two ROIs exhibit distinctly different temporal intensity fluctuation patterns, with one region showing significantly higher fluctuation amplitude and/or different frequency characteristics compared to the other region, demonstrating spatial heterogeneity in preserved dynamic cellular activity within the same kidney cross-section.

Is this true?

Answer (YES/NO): YES